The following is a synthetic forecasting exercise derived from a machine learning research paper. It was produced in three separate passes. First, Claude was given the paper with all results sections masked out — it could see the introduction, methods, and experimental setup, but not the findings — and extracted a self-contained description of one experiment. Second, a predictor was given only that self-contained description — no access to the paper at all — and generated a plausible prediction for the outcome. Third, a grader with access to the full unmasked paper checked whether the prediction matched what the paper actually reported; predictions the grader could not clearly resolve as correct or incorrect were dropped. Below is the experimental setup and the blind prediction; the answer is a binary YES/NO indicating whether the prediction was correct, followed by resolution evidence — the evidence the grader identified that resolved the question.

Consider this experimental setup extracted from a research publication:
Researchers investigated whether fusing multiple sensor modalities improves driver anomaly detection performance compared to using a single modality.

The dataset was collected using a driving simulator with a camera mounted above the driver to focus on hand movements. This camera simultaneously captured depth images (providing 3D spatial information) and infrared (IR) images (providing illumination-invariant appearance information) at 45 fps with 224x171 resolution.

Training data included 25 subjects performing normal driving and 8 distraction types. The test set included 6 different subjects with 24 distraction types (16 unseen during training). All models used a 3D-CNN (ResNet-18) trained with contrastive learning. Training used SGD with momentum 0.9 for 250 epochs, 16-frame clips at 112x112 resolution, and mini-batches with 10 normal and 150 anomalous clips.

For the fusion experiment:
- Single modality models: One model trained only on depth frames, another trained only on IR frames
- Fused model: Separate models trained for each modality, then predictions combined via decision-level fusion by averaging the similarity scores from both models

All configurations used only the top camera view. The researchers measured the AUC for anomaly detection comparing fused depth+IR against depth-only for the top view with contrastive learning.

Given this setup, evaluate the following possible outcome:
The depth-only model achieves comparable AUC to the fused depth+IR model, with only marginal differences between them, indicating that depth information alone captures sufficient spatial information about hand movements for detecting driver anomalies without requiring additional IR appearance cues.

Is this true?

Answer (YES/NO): NO